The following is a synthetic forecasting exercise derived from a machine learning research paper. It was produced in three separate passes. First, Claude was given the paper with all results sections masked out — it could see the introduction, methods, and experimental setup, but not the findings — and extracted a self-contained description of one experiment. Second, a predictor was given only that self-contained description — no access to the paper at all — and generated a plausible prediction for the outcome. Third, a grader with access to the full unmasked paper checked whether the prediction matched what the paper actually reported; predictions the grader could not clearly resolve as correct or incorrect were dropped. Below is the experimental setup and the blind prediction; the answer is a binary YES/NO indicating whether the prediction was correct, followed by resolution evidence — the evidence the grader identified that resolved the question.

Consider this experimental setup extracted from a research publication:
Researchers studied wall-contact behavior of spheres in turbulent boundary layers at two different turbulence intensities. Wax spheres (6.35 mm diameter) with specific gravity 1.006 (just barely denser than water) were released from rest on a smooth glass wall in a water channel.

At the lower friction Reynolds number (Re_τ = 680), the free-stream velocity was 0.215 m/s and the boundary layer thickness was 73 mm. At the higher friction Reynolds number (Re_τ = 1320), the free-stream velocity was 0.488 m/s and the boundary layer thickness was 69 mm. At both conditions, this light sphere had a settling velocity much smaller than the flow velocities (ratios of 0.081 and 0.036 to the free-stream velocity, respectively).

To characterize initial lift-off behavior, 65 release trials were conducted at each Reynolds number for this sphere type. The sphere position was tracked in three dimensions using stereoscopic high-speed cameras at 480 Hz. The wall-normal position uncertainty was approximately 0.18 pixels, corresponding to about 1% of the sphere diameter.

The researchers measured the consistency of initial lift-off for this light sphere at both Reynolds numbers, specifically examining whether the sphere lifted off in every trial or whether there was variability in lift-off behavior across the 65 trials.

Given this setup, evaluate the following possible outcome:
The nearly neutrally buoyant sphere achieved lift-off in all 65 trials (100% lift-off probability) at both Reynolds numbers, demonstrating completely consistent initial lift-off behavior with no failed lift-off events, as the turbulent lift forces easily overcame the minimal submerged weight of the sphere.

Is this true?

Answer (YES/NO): NO